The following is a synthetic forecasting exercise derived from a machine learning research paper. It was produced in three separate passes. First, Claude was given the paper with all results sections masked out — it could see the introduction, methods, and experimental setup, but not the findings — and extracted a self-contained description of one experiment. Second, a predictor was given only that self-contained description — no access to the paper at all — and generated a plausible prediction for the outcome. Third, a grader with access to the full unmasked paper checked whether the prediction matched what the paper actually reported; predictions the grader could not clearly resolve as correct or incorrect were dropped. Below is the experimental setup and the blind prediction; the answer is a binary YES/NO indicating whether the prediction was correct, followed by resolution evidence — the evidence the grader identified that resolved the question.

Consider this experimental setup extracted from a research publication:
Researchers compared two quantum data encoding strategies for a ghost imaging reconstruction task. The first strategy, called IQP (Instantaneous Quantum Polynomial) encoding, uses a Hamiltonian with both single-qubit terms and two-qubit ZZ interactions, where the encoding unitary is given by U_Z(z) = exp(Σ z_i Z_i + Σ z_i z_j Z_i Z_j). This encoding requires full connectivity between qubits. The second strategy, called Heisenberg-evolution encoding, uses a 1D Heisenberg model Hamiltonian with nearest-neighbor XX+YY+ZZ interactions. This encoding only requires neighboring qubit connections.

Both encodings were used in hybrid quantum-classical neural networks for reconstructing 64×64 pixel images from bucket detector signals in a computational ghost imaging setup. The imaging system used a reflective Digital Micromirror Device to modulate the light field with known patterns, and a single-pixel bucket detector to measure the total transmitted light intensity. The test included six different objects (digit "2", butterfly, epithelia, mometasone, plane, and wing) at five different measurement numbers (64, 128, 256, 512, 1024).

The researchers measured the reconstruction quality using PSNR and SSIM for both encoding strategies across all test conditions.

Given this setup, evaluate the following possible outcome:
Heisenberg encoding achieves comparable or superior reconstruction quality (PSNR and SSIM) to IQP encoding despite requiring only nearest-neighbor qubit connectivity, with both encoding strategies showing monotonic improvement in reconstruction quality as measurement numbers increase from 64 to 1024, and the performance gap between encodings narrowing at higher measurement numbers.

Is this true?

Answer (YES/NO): NO